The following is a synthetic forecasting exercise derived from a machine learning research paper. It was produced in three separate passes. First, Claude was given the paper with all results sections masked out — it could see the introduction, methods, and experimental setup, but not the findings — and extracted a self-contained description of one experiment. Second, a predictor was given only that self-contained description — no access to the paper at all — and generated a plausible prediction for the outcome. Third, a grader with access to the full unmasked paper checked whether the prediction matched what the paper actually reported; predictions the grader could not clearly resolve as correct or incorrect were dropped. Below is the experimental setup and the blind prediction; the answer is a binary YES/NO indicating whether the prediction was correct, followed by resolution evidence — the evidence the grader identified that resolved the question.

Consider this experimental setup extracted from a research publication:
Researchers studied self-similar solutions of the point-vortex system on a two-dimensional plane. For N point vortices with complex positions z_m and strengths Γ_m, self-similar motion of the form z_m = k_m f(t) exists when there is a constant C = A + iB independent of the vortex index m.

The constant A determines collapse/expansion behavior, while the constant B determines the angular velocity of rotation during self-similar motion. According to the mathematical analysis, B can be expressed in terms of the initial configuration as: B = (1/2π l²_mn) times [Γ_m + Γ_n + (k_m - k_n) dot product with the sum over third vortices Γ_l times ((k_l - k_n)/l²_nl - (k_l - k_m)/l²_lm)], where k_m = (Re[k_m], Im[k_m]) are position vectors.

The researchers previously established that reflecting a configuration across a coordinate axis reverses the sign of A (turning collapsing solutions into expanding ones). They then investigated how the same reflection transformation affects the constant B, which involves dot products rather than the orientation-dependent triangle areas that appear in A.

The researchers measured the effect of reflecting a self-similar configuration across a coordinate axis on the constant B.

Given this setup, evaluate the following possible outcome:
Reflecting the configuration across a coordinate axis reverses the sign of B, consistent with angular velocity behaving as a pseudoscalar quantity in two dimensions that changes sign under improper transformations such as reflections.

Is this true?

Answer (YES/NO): NO